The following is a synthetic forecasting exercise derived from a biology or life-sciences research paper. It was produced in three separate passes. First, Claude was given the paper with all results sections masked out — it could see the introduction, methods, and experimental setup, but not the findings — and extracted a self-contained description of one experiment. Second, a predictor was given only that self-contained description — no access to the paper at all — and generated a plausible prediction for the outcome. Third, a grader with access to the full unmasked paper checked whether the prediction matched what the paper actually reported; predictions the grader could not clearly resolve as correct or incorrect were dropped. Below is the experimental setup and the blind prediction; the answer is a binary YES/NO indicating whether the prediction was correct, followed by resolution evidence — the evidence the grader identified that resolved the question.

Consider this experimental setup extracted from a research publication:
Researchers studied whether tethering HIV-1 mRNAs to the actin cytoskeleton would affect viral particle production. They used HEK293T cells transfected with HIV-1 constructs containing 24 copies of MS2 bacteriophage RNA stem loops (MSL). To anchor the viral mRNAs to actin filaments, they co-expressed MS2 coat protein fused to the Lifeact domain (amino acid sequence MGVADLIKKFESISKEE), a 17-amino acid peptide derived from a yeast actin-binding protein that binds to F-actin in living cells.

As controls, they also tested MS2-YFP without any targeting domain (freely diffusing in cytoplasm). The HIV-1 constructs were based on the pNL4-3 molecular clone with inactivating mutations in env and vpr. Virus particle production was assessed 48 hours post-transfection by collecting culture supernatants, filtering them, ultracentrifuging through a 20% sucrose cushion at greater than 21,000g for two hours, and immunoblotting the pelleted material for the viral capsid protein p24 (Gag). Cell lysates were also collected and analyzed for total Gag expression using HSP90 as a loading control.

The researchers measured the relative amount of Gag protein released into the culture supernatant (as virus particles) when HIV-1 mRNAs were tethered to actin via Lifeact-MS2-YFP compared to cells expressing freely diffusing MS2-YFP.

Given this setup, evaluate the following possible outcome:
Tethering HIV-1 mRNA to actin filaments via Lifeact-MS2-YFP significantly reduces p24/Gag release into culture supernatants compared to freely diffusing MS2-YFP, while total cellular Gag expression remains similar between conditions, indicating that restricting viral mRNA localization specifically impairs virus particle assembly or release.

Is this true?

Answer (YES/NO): YES